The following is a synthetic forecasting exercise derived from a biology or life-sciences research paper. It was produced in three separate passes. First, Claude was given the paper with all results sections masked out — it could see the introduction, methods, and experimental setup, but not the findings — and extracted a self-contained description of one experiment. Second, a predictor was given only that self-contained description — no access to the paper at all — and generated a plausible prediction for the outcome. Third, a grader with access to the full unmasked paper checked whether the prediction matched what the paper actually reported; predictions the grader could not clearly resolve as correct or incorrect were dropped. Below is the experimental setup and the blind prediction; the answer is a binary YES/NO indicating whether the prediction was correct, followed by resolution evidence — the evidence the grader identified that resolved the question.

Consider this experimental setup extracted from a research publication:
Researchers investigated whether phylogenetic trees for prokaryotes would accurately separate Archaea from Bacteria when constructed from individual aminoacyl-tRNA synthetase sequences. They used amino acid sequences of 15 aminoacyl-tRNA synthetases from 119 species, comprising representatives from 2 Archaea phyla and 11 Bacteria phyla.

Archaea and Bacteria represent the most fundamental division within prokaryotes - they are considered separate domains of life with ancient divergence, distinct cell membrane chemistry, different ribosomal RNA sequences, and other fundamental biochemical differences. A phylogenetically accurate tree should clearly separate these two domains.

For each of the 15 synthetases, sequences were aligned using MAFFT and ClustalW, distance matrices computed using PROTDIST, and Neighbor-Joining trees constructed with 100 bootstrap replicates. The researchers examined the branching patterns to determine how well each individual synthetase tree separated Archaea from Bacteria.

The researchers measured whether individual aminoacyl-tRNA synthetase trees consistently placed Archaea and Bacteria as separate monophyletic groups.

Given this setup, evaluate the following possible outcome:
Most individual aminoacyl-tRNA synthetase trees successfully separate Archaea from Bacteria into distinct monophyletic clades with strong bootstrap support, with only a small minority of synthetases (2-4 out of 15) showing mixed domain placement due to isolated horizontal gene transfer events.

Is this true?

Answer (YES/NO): NO